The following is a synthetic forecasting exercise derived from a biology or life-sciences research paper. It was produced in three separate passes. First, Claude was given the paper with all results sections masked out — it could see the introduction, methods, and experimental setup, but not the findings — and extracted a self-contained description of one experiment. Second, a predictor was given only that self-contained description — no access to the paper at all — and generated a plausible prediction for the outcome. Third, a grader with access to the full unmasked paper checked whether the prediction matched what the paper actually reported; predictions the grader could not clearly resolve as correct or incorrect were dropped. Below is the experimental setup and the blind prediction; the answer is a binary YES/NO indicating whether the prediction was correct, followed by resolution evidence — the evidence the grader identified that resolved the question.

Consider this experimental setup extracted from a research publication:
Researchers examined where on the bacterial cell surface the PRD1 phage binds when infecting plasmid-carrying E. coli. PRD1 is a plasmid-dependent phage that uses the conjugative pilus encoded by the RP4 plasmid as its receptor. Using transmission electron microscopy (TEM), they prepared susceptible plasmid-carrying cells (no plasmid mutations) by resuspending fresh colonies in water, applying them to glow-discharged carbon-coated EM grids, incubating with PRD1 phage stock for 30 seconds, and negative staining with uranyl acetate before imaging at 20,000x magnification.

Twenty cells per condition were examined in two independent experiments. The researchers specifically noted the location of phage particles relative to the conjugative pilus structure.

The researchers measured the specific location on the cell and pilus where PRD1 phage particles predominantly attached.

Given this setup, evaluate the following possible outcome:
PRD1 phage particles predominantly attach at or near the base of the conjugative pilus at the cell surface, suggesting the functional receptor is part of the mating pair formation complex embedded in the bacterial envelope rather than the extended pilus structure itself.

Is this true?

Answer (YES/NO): NO